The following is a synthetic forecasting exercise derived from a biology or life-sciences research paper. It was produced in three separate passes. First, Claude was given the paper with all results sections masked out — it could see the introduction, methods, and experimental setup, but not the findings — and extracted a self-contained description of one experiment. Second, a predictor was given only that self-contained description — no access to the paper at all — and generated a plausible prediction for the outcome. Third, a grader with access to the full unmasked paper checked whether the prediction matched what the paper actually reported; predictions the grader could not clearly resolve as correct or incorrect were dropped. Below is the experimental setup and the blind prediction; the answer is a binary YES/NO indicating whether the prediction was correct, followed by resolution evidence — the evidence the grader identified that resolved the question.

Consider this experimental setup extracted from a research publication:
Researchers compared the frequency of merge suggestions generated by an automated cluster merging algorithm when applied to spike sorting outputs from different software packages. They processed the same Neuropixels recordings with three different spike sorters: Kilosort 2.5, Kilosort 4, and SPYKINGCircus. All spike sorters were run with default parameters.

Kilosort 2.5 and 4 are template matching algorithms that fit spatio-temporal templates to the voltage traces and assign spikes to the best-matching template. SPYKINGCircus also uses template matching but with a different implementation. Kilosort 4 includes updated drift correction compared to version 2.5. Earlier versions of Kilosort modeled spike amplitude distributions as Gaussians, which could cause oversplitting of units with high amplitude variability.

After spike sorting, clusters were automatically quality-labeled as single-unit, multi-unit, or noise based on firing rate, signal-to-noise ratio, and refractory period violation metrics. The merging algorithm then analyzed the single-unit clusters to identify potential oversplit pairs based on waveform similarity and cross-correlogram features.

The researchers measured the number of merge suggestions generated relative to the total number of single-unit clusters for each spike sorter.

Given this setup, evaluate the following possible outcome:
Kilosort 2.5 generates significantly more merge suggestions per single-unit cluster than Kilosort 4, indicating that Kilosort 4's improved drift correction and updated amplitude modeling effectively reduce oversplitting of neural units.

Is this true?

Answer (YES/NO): NO